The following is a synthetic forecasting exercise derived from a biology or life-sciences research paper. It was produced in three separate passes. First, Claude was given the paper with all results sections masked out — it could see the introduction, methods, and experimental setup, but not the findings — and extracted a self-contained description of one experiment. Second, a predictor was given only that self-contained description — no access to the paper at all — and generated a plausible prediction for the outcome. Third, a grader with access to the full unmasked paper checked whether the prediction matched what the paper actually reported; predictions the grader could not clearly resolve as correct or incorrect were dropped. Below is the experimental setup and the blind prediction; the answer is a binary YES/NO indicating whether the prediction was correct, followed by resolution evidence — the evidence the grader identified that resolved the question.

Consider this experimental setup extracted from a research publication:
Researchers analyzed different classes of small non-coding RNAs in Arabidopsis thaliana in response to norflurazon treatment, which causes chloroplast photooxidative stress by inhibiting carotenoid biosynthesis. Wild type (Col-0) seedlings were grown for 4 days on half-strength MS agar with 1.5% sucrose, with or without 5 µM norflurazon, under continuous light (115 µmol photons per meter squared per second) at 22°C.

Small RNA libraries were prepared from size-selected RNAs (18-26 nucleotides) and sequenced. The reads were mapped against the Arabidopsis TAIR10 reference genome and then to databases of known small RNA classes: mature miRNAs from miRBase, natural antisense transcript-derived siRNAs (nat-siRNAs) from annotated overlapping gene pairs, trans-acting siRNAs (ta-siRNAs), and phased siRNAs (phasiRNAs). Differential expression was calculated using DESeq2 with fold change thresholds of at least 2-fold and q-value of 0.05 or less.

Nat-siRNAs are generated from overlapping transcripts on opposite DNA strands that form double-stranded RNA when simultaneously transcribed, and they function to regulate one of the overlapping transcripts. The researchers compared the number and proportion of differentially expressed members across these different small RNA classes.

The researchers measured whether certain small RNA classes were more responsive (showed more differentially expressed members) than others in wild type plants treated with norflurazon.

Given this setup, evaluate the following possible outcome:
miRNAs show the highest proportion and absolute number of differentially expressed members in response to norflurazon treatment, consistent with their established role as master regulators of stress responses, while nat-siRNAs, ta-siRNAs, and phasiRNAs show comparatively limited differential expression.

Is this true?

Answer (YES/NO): NO